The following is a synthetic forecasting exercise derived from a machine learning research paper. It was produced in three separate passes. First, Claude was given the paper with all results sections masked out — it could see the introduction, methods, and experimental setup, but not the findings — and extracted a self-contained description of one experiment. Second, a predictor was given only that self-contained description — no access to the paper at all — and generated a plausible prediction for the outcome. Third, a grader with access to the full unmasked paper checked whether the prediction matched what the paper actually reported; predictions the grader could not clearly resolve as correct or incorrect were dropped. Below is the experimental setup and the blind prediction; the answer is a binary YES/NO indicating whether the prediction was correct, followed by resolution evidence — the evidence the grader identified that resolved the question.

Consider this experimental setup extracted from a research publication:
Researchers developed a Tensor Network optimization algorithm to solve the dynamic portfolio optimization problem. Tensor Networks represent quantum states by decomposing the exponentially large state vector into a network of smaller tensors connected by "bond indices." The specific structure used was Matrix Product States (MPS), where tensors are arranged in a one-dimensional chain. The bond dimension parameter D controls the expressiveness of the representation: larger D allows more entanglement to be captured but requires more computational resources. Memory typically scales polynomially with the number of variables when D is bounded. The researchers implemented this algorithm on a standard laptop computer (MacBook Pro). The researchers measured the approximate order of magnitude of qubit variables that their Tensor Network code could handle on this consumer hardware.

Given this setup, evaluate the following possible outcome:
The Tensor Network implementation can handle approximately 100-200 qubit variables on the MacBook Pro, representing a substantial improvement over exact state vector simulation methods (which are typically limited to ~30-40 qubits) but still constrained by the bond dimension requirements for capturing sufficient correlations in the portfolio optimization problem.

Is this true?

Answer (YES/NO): NO